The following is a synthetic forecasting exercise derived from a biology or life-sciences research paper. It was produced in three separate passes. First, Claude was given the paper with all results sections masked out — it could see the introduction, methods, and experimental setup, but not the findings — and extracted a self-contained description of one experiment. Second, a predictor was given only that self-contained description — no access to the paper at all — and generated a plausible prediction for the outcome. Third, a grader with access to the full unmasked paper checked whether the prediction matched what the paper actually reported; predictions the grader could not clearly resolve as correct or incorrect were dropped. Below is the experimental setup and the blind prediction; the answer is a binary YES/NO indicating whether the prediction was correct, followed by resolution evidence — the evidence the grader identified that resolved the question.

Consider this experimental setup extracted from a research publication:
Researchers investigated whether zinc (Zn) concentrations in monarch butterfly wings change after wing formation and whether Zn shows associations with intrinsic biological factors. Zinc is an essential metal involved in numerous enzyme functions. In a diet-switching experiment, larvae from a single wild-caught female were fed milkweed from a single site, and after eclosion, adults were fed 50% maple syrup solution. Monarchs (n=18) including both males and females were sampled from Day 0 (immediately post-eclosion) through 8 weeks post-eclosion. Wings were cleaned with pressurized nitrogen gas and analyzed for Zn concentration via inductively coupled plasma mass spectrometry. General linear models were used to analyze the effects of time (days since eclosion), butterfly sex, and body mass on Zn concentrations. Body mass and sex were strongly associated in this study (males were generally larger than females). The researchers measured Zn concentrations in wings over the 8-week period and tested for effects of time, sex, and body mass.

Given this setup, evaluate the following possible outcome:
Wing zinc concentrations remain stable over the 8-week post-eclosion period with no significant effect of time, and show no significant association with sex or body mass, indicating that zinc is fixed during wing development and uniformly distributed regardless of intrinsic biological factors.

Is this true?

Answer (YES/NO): NO